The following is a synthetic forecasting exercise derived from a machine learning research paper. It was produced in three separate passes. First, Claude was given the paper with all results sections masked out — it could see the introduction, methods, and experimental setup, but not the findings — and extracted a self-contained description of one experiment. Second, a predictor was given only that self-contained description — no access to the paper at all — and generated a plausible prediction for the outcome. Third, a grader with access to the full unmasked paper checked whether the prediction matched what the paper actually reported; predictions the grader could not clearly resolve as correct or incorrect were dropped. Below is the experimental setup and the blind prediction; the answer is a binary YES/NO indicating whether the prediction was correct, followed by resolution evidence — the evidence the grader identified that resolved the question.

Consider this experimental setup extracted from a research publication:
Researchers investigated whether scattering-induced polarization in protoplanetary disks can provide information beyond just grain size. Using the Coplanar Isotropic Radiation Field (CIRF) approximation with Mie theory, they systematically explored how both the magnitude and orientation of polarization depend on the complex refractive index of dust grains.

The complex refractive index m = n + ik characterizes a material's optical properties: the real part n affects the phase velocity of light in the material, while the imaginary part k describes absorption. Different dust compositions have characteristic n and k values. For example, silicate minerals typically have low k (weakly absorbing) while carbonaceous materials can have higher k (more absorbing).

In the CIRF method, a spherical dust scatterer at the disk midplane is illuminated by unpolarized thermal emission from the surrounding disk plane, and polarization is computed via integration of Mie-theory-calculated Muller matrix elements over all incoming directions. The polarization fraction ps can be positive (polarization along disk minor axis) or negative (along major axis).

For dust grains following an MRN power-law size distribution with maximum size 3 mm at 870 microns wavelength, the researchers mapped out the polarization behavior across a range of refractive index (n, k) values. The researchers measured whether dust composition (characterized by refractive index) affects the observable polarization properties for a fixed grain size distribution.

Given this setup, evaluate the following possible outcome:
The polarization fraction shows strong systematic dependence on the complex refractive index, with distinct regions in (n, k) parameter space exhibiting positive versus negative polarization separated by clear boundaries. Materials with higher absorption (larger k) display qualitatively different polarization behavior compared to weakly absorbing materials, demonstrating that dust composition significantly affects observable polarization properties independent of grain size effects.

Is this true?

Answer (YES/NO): YES